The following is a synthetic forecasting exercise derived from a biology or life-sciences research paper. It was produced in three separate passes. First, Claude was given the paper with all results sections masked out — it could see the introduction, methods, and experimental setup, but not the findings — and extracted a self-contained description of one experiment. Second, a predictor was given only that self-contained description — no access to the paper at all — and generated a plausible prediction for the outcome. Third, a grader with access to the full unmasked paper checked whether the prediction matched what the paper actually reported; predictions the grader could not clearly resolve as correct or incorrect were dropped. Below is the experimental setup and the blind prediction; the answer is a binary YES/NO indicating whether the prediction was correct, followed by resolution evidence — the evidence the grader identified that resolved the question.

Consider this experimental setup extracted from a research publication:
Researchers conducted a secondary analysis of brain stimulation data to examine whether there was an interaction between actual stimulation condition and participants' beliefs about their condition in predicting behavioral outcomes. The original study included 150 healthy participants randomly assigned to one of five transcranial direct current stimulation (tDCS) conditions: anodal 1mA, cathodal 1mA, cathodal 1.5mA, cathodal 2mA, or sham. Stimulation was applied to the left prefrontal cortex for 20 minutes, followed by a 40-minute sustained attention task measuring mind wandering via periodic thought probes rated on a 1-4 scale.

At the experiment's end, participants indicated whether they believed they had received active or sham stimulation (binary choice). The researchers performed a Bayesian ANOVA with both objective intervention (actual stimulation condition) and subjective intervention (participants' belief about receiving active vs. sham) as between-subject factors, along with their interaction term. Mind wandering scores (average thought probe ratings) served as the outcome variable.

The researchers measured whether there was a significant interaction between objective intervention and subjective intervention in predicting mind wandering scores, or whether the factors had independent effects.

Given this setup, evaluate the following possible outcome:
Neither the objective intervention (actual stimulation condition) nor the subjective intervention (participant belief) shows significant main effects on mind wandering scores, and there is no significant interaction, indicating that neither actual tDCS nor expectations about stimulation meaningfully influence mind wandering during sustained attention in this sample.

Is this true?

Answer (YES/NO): NO